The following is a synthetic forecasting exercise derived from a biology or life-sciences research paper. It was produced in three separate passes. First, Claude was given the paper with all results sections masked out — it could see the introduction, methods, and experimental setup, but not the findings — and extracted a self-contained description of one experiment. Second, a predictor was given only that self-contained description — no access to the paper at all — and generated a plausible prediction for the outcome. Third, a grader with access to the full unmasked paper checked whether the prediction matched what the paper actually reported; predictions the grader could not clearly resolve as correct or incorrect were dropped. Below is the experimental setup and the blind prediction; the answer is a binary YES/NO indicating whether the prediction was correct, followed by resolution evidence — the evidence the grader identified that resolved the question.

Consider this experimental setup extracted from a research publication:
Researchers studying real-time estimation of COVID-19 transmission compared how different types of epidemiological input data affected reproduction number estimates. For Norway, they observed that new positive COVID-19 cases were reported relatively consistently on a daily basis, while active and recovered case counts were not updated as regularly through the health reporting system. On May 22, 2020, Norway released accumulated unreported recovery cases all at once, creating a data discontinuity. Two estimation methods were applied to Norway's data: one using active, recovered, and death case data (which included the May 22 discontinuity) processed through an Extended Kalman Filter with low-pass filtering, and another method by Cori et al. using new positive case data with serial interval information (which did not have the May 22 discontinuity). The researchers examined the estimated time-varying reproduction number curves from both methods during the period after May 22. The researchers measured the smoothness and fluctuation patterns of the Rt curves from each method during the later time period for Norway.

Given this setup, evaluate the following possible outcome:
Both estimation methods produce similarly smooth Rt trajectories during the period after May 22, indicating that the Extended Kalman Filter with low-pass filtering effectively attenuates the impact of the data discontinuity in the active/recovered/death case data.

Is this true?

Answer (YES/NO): NO